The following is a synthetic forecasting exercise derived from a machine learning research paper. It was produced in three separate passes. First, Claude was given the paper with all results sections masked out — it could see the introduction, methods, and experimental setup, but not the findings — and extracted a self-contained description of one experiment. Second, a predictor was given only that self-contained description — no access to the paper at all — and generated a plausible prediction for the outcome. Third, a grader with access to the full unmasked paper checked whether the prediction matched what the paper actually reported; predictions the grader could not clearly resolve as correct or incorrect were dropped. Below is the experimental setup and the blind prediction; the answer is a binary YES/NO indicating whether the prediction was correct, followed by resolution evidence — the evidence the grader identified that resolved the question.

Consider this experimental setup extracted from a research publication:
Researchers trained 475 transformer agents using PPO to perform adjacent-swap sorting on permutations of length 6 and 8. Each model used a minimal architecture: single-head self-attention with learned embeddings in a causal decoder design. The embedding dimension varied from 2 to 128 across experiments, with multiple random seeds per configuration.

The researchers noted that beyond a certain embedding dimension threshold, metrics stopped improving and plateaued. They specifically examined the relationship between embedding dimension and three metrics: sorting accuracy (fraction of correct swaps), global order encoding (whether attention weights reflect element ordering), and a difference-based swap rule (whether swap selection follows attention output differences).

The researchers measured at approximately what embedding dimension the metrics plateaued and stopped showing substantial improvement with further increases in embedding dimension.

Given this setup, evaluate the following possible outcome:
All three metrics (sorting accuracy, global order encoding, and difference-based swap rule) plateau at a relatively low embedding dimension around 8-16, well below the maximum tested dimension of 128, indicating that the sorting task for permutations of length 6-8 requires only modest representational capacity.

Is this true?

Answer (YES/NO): NO